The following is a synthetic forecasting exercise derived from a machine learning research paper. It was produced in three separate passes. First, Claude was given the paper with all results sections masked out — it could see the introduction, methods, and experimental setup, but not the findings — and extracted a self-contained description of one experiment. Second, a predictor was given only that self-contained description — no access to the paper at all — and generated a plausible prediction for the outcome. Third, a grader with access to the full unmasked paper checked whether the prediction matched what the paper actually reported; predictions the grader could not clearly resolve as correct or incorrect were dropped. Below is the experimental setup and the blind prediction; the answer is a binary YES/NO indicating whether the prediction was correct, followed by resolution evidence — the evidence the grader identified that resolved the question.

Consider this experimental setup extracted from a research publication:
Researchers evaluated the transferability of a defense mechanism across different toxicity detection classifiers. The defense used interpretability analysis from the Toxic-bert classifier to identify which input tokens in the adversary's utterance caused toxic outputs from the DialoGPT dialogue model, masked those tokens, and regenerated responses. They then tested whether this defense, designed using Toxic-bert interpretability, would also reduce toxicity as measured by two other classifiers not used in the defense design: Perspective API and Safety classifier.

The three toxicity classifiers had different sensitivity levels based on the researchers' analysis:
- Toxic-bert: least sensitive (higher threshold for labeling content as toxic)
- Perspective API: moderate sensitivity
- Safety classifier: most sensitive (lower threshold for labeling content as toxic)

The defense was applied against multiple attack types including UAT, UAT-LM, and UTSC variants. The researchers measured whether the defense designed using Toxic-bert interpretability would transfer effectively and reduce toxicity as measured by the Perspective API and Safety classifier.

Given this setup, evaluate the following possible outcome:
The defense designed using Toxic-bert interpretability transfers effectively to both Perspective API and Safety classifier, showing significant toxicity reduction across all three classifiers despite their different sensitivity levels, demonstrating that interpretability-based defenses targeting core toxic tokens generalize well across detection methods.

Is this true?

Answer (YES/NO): YES